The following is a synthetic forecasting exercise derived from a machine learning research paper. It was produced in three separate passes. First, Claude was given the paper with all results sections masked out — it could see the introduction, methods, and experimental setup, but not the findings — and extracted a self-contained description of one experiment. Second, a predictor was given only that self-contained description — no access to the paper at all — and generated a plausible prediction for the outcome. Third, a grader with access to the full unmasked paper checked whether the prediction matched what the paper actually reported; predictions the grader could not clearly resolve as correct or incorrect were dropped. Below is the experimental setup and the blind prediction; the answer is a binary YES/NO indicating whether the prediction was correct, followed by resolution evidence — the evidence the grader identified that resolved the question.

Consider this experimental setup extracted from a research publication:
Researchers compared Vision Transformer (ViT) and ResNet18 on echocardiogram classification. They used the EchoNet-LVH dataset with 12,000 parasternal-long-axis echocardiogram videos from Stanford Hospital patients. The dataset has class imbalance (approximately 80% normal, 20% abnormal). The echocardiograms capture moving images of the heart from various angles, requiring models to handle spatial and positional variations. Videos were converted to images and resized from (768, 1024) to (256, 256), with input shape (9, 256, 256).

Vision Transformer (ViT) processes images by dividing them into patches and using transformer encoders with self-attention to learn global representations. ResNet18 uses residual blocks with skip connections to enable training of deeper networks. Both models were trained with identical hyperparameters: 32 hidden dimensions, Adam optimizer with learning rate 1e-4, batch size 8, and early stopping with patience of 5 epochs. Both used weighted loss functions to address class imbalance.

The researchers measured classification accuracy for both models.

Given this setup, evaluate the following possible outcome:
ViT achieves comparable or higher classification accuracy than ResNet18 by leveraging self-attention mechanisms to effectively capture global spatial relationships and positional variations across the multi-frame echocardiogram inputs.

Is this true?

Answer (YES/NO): NO